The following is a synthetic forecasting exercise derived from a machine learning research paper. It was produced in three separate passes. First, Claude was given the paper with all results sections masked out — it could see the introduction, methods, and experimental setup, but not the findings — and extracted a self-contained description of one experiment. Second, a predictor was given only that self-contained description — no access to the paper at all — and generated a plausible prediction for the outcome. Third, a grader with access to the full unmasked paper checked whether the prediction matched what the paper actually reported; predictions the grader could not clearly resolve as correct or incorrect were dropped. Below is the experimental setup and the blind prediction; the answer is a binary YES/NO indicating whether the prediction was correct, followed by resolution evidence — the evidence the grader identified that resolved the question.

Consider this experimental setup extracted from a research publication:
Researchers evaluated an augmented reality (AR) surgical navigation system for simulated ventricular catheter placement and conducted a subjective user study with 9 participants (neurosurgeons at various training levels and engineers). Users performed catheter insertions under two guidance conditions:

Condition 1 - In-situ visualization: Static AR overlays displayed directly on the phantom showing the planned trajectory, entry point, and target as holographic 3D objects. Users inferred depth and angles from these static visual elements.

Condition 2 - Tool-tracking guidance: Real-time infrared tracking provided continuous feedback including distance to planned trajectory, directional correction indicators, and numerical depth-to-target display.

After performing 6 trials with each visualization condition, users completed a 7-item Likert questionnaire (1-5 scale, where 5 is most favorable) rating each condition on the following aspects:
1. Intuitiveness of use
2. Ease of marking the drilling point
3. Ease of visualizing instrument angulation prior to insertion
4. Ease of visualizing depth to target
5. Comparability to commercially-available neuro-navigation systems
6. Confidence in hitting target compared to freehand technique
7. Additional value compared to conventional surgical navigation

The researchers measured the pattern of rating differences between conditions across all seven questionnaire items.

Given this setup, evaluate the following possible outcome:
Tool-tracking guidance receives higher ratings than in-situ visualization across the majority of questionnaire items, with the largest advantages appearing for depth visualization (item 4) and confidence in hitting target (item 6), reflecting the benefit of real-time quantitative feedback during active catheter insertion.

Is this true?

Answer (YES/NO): NO